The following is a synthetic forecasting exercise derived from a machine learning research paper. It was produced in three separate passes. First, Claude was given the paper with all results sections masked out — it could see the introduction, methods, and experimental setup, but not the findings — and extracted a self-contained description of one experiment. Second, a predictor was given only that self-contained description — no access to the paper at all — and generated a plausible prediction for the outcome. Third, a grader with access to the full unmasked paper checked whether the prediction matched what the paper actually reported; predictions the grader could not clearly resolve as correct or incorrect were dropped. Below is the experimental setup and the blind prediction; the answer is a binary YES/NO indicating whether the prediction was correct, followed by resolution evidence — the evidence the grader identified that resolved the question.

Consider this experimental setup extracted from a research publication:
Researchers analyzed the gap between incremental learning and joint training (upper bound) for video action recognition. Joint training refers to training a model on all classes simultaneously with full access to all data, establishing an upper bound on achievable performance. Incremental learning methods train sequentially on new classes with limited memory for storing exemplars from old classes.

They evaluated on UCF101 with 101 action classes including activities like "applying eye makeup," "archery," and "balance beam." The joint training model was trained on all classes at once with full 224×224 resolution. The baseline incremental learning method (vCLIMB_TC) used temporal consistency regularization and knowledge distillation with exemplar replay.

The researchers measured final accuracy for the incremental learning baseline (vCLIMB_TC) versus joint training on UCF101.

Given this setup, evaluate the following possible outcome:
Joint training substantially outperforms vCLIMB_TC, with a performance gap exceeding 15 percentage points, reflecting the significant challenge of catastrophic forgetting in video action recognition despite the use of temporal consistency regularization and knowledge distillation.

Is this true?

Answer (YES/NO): YES